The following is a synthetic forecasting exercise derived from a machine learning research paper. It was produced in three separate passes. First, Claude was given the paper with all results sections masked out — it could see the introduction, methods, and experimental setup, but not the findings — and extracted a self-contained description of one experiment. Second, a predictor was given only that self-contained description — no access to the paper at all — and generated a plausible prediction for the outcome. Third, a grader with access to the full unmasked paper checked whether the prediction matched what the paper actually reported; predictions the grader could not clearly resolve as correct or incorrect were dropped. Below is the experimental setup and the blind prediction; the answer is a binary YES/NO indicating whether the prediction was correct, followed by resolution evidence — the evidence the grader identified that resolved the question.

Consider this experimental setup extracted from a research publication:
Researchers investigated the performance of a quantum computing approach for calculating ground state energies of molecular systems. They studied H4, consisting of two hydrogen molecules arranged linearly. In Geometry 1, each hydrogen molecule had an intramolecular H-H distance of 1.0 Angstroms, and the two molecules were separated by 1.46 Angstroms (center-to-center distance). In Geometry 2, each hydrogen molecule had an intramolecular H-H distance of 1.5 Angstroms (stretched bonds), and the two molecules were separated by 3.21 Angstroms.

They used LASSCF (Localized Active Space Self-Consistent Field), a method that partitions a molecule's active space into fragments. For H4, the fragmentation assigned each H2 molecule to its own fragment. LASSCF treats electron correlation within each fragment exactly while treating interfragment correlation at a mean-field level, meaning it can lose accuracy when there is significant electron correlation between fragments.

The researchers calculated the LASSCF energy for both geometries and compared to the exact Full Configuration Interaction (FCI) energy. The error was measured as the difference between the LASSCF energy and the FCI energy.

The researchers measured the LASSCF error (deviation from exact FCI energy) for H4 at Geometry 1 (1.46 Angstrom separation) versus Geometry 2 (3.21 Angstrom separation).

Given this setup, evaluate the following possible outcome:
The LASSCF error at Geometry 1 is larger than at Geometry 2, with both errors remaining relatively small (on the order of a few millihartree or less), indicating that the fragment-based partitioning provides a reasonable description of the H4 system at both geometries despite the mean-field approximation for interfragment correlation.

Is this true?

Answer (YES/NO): NO